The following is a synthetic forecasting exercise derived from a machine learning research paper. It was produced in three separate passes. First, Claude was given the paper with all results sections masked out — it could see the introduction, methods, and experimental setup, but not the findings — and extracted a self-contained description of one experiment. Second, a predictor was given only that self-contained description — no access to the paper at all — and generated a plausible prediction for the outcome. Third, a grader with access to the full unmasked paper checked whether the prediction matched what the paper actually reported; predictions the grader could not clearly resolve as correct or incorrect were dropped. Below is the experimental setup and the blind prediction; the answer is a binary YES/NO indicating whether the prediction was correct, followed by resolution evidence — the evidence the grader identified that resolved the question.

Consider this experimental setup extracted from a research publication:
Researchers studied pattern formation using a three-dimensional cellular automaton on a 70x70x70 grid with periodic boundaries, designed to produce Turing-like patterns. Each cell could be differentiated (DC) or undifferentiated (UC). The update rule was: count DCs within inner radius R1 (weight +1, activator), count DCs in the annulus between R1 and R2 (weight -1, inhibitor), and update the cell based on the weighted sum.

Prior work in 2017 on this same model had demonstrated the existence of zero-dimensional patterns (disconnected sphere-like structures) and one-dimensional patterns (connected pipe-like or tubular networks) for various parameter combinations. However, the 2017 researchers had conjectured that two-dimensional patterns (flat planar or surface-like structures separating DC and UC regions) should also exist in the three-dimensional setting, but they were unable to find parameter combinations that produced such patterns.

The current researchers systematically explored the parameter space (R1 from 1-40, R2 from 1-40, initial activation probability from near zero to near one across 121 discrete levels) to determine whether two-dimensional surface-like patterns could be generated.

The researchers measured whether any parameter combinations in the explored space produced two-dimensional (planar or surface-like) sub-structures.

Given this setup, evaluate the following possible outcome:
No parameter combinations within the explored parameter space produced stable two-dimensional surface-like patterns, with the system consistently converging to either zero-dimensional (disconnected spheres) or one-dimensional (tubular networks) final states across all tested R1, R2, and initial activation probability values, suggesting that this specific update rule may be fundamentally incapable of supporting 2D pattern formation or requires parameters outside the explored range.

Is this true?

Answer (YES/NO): NO